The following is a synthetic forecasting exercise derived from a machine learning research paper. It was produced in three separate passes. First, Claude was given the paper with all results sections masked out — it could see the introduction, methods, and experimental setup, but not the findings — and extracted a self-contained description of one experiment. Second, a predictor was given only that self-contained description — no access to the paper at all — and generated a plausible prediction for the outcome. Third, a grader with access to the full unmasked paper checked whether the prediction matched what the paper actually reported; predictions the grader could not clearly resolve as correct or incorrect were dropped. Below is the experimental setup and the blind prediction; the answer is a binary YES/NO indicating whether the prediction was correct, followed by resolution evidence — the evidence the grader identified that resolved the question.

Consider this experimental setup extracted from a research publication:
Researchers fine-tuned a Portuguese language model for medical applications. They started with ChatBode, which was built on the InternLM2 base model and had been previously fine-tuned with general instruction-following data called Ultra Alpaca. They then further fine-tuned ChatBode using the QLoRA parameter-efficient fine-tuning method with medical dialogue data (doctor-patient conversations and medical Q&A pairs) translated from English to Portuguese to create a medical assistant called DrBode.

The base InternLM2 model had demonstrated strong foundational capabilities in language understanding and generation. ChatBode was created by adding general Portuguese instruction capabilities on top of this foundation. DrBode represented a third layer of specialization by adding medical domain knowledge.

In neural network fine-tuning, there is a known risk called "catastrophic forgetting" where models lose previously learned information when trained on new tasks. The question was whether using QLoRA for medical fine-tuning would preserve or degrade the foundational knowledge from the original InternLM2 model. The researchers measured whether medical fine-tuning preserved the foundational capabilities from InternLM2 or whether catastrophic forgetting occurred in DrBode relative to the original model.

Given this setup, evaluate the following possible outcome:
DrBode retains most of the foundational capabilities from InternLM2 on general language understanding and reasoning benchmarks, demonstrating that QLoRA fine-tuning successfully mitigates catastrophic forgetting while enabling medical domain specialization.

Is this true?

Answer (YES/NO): NO